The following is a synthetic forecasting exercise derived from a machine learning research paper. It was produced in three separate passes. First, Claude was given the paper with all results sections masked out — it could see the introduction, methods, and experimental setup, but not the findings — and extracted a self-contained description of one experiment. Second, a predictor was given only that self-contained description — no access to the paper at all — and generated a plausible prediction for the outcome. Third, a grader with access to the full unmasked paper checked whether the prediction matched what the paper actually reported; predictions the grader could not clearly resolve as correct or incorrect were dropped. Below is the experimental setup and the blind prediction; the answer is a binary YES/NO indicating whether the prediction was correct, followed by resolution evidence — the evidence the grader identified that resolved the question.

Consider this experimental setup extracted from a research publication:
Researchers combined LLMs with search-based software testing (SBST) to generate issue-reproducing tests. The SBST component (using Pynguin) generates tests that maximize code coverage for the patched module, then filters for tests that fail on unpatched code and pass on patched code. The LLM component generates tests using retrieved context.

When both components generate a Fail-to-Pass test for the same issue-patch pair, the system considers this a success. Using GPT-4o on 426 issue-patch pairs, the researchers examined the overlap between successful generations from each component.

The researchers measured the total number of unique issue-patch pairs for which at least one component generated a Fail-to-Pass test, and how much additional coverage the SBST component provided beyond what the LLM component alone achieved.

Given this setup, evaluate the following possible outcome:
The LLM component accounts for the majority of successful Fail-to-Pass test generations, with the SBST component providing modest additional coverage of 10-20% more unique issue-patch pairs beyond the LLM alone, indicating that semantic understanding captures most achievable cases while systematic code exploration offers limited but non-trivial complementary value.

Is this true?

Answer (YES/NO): NO